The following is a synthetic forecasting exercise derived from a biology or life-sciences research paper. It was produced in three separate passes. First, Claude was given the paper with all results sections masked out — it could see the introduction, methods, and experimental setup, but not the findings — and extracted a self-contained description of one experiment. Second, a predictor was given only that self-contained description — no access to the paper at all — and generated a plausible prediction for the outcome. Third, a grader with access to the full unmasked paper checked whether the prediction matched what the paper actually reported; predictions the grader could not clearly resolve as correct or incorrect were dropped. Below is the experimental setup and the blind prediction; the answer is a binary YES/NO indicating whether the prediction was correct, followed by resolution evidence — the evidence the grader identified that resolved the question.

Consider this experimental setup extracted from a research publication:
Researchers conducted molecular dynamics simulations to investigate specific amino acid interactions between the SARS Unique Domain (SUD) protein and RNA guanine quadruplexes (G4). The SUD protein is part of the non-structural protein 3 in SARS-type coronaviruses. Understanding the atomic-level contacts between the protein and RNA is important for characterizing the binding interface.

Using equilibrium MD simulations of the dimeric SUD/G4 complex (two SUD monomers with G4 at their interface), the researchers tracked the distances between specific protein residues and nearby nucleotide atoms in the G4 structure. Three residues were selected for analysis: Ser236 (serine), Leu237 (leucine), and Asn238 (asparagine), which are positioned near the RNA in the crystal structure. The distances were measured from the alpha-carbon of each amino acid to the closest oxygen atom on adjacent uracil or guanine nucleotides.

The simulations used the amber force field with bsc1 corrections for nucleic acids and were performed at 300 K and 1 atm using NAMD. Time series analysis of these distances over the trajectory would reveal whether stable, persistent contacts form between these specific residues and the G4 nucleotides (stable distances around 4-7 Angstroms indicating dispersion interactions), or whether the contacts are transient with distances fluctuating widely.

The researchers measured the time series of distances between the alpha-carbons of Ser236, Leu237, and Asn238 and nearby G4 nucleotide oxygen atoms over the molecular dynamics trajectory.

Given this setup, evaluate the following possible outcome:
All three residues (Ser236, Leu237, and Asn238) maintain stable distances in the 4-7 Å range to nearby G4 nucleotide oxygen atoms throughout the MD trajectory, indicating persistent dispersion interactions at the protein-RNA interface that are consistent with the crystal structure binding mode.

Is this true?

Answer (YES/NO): YES